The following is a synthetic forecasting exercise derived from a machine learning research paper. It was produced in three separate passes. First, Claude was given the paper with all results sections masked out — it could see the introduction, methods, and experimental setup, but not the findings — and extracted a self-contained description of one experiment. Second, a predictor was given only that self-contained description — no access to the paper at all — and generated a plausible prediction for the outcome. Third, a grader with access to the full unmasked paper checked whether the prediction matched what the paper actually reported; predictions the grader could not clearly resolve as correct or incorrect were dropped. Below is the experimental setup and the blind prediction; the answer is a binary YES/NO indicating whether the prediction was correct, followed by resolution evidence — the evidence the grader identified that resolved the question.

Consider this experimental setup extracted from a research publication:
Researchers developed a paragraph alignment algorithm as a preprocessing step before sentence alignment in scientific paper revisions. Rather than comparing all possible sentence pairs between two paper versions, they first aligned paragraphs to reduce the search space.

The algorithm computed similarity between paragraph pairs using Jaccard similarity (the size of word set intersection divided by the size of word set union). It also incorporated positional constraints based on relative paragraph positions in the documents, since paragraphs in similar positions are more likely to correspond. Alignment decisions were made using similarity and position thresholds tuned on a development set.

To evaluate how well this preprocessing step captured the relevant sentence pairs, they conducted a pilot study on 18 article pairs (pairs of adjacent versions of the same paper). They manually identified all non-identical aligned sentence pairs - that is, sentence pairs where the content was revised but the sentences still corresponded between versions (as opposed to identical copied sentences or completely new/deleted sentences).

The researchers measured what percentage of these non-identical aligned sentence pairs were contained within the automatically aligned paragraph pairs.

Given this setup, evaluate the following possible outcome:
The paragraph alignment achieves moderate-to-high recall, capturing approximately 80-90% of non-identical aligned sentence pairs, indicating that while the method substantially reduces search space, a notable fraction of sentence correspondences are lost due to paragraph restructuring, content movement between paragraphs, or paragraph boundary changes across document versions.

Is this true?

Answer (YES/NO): NO